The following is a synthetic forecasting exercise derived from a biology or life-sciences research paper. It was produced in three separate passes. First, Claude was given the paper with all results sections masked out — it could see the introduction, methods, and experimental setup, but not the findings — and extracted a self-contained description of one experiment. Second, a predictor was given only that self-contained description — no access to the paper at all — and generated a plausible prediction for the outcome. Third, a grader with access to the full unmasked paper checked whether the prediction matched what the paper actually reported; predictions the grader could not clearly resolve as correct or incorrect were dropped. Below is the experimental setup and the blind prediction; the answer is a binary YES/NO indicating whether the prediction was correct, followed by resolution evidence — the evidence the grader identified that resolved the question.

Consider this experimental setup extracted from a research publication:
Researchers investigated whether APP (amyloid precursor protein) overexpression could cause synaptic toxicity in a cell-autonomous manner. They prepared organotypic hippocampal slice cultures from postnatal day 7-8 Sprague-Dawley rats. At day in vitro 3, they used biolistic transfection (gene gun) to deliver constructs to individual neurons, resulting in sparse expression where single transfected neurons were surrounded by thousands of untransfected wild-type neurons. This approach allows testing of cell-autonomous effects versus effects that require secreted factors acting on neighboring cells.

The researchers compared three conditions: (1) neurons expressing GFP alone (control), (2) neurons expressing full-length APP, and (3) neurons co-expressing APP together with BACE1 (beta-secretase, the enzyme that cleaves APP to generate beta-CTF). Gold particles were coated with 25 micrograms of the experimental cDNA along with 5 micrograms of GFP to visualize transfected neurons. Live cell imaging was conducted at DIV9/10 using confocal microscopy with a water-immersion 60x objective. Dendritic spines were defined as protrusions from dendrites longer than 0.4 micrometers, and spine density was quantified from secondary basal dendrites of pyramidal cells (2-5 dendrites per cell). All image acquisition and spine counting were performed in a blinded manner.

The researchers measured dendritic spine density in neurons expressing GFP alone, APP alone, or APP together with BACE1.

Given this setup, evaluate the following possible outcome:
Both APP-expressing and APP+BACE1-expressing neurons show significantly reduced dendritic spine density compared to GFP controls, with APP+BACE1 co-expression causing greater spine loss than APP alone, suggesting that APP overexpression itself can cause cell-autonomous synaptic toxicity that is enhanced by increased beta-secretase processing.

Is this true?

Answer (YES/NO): NO